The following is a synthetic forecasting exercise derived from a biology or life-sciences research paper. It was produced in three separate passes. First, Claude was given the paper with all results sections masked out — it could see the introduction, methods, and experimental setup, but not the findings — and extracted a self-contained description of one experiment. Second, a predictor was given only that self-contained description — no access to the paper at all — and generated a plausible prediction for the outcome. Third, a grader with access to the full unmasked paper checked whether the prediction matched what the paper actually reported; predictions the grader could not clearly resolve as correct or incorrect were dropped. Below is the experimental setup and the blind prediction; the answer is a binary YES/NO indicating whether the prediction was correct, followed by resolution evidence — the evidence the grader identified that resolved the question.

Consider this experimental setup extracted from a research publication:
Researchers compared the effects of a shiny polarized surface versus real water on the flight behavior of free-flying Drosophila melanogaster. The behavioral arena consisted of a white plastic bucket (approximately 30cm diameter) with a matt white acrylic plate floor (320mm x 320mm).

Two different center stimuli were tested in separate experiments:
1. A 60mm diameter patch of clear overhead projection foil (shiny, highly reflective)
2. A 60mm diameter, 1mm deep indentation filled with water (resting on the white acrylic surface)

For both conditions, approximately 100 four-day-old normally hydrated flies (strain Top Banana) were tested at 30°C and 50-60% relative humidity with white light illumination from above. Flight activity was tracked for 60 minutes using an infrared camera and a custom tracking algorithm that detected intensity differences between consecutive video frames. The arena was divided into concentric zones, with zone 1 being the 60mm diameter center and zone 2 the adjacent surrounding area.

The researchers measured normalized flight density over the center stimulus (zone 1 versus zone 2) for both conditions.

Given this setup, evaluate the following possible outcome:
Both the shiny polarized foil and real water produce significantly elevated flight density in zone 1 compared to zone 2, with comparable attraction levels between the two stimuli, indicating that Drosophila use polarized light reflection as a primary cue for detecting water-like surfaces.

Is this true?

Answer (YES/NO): NO